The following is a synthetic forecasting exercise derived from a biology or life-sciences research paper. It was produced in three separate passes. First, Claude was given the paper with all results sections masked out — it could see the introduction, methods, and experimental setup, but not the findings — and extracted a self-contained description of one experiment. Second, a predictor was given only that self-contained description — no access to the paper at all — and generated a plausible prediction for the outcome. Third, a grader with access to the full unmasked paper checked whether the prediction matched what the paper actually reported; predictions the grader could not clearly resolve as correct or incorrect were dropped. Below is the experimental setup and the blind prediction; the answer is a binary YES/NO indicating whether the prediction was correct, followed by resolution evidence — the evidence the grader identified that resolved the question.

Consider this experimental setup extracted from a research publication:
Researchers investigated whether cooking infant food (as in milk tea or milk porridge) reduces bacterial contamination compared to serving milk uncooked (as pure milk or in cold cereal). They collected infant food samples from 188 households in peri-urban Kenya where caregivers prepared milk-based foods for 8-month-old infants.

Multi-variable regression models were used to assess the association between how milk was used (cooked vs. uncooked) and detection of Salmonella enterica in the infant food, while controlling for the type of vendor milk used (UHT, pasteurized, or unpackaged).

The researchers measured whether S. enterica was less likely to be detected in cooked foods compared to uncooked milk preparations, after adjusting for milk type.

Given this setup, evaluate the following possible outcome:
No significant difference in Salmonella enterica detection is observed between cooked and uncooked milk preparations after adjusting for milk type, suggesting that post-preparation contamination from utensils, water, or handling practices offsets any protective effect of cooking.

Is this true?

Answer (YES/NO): NO